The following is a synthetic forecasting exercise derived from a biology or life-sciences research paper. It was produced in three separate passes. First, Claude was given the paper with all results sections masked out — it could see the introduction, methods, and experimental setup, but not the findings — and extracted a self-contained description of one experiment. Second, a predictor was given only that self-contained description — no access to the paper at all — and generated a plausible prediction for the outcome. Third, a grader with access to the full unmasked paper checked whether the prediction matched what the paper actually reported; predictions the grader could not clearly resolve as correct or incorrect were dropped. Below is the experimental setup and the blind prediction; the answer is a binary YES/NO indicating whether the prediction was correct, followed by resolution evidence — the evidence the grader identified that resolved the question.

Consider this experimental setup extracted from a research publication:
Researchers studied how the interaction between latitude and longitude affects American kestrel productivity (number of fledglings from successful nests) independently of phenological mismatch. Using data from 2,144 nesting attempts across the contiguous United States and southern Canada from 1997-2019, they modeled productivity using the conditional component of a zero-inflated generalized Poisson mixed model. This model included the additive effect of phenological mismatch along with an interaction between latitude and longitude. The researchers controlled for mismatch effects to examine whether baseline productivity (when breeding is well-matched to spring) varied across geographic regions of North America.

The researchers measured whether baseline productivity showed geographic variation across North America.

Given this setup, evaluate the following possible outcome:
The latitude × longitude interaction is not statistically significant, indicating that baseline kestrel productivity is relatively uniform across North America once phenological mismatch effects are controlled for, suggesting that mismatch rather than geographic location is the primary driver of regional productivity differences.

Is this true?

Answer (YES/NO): NO